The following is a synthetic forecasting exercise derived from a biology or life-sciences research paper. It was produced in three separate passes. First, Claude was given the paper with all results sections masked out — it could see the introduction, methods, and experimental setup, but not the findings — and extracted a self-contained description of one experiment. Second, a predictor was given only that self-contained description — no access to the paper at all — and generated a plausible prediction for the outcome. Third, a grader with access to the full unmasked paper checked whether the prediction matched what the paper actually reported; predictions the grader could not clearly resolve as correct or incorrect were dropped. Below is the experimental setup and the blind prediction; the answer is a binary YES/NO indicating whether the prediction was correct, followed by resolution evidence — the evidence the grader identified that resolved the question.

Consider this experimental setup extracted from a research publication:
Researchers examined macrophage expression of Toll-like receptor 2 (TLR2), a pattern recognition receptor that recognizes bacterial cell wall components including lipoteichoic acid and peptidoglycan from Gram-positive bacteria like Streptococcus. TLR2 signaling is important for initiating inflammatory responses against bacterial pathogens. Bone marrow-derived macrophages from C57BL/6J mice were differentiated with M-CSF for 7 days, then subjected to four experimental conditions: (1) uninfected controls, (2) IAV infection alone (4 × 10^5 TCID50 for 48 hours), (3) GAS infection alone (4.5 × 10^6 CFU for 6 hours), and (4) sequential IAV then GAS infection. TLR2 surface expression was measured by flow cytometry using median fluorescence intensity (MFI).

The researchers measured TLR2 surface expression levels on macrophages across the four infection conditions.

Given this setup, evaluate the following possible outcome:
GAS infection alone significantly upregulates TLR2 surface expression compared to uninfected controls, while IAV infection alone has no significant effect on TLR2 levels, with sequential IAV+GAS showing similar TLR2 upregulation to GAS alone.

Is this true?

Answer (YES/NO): NO